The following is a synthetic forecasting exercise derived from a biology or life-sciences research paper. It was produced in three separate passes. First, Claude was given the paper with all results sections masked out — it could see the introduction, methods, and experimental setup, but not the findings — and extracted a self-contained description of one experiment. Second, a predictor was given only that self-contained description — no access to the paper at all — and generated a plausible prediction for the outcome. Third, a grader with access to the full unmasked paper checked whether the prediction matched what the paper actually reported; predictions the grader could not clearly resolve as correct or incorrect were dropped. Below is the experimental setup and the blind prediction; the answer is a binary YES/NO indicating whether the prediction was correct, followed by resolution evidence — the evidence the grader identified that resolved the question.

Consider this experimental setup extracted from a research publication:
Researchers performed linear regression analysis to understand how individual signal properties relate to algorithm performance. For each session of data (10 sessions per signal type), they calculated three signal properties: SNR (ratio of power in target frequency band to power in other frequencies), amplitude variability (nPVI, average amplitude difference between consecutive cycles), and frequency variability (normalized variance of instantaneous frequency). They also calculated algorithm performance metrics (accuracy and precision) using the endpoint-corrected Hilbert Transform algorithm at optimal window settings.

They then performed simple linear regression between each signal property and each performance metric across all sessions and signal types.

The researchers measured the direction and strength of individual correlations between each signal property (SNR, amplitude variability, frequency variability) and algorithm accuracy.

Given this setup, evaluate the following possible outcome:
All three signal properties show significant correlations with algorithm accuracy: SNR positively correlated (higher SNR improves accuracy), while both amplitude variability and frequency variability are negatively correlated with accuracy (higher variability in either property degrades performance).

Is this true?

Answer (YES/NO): YES